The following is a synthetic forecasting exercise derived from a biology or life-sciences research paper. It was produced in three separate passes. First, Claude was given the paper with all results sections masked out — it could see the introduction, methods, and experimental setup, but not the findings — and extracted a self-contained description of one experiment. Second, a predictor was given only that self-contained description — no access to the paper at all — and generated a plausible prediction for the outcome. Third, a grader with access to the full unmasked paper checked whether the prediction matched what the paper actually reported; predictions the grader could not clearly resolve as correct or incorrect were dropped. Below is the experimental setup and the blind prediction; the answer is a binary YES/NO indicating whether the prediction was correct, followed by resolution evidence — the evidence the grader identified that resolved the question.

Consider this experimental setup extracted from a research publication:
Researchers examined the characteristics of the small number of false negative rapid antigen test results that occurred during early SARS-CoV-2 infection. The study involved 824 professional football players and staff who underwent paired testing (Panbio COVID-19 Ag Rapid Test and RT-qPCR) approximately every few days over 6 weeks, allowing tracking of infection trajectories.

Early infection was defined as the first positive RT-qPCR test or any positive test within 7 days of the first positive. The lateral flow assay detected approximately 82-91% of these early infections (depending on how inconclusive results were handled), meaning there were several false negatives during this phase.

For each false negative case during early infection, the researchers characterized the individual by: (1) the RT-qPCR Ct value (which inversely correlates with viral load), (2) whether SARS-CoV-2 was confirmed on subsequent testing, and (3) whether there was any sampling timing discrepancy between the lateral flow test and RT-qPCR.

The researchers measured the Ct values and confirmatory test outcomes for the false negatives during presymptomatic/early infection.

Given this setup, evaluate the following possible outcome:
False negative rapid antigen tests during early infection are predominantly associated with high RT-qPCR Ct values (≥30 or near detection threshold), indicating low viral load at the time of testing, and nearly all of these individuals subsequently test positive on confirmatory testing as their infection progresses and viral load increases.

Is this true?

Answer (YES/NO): NO